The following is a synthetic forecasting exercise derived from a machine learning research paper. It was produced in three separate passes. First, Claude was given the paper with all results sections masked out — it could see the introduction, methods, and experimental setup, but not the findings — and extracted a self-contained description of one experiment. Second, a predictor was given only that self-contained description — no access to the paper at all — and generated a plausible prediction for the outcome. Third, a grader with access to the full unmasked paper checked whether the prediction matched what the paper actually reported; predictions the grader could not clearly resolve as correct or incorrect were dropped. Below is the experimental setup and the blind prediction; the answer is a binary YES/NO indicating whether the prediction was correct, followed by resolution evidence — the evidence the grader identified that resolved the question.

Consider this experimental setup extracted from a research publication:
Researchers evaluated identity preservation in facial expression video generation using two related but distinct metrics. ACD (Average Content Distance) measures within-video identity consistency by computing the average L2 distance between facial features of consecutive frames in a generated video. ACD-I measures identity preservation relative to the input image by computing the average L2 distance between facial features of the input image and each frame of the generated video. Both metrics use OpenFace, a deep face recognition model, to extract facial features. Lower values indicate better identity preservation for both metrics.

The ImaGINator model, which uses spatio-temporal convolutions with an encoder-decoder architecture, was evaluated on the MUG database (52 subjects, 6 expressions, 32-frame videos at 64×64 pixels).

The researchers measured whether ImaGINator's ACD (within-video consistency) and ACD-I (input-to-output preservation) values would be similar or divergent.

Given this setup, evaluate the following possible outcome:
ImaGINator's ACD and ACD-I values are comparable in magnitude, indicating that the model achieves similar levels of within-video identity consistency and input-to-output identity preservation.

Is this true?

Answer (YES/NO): NO